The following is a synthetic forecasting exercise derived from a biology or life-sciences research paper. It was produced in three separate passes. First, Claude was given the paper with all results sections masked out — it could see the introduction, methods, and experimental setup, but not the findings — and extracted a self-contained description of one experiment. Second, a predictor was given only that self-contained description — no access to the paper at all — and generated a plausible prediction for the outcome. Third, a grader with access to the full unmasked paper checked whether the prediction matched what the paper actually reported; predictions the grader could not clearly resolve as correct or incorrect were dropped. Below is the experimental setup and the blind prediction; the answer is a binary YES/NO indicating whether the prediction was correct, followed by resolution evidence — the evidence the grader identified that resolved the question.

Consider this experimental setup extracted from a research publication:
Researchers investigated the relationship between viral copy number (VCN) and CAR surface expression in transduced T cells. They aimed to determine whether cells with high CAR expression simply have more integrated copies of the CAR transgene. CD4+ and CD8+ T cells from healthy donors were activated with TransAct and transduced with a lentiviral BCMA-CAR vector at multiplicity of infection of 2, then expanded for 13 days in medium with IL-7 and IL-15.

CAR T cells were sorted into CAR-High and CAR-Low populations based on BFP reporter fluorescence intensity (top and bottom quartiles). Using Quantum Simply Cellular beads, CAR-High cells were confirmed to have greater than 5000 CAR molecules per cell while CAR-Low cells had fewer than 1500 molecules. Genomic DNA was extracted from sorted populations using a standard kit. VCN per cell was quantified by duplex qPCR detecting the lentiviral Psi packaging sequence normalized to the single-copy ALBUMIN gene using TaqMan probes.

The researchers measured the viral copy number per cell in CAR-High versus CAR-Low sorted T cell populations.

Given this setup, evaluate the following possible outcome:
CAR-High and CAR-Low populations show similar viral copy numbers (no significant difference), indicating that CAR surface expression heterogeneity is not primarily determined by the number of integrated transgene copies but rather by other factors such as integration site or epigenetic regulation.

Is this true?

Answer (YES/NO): NO